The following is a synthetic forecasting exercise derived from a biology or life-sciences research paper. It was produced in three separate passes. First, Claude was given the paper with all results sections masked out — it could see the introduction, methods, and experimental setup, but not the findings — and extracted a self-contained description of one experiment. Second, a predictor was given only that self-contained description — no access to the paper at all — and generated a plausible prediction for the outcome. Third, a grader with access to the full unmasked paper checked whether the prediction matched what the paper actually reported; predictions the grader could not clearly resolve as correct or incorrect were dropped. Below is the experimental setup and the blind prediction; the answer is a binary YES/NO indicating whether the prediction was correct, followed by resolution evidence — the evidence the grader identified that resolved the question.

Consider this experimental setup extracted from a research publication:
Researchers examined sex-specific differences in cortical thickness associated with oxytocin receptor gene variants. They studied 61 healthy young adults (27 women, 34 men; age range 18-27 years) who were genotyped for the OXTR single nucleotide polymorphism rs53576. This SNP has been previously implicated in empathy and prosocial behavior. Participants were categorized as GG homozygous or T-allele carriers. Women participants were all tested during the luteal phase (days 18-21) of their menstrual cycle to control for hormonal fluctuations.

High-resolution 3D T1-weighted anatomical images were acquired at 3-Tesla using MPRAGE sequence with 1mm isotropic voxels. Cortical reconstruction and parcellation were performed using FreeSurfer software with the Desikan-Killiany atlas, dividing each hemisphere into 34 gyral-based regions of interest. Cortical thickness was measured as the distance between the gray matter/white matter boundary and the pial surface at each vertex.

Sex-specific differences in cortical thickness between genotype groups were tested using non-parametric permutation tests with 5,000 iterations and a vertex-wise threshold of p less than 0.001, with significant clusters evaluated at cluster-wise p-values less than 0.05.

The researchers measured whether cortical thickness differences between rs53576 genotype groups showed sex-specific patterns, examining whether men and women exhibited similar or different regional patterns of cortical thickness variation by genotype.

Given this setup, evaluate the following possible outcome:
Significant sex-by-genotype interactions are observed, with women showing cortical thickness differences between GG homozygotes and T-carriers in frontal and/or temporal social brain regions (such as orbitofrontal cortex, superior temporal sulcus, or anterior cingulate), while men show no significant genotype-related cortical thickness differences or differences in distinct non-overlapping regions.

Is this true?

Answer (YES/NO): NO